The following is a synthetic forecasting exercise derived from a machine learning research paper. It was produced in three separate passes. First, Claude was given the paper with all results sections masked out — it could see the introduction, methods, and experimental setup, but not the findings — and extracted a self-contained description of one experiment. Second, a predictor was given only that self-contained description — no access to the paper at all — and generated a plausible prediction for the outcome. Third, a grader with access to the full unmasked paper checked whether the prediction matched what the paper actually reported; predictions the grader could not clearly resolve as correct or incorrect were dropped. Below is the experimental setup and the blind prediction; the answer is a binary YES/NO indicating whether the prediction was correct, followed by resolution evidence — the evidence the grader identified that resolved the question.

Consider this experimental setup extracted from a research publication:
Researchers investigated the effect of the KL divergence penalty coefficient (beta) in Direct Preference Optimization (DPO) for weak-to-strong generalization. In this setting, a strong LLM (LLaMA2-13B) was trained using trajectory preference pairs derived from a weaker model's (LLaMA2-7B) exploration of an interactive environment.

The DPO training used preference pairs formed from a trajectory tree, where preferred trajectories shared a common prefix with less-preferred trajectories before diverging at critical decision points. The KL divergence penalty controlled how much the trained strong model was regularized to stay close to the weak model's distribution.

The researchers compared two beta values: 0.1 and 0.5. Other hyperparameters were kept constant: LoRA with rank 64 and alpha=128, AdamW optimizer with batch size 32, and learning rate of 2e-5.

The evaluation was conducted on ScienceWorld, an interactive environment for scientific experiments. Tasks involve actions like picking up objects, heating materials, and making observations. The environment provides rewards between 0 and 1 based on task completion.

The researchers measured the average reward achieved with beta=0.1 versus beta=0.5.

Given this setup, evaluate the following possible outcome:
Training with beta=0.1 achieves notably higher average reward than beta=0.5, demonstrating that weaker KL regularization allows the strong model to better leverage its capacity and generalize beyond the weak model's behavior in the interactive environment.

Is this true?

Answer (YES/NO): YES